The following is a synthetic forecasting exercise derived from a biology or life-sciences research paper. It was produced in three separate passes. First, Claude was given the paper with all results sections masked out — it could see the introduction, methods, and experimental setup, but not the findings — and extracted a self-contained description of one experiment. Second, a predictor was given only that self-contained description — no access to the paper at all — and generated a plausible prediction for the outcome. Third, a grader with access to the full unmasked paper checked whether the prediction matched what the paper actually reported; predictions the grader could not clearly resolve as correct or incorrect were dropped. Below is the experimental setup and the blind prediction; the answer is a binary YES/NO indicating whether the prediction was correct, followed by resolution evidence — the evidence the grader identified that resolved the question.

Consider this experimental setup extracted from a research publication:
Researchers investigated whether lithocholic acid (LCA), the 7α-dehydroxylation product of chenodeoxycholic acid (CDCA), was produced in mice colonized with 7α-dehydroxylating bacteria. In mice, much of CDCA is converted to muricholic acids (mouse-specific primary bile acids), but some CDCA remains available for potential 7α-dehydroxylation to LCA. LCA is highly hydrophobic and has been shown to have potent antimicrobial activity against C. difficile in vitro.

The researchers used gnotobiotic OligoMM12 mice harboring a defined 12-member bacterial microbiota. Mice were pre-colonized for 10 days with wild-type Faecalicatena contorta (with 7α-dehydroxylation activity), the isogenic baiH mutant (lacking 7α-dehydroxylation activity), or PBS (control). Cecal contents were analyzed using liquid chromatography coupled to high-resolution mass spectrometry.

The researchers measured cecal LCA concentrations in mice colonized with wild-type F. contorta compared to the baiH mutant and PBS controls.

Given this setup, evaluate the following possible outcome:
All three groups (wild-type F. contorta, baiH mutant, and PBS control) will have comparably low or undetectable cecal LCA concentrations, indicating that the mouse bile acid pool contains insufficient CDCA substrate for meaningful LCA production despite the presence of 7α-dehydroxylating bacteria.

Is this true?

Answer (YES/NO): NO